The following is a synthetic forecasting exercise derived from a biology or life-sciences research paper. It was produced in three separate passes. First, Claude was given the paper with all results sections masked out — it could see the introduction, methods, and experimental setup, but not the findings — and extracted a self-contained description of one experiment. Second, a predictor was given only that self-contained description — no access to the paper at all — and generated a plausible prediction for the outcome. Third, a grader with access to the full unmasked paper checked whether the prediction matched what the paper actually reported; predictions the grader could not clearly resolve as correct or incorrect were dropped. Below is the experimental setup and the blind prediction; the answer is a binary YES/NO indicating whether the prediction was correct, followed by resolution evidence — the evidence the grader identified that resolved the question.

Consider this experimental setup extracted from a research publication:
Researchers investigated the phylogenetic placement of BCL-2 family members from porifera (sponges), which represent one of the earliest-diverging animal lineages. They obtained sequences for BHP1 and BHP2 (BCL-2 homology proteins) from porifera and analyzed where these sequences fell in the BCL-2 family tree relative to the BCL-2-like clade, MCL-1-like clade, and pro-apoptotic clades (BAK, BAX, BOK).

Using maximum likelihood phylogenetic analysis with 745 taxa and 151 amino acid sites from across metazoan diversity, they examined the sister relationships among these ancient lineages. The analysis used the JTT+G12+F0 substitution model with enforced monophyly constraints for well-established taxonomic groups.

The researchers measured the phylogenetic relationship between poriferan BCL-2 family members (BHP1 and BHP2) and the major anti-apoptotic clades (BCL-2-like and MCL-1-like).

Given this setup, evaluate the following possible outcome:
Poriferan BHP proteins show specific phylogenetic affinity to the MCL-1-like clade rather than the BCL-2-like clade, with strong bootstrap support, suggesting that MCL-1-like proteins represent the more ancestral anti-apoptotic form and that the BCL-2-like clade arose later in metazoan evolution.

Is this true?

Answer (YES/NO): NO